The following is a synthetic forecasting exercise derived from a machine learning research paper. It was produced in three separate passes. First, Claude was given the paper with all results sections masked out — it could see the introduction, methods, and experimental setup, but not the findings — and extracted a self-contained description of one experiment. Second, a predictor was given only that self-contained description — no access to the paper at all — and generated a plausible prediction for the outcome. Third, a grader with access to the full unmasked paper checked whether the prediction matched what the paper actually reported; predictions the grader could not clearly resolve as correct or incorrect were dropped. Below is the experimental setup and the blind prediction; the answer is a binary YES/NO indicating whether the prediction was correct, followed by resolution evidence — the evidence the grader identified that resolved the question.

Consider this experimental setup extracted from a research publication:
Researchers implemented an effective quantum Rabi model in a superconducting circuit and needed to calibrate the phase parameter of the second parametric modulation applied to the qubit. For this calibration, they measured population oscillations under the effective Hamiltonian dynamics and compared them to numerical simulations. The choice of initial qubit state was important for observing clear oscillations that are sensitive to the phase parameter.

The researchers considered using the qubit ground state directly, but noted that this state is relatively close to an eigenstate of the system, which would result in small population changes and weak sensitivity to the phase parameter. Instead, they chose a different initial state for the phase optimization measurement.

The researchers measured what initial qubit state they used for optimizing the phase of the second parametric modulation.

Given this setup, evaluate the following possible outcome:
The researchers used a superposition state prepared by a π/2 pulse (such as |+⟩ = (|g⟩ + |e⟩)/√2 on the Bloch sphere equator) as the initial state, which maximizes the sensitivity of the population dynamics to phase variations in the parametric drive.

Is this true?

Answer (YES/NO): YES